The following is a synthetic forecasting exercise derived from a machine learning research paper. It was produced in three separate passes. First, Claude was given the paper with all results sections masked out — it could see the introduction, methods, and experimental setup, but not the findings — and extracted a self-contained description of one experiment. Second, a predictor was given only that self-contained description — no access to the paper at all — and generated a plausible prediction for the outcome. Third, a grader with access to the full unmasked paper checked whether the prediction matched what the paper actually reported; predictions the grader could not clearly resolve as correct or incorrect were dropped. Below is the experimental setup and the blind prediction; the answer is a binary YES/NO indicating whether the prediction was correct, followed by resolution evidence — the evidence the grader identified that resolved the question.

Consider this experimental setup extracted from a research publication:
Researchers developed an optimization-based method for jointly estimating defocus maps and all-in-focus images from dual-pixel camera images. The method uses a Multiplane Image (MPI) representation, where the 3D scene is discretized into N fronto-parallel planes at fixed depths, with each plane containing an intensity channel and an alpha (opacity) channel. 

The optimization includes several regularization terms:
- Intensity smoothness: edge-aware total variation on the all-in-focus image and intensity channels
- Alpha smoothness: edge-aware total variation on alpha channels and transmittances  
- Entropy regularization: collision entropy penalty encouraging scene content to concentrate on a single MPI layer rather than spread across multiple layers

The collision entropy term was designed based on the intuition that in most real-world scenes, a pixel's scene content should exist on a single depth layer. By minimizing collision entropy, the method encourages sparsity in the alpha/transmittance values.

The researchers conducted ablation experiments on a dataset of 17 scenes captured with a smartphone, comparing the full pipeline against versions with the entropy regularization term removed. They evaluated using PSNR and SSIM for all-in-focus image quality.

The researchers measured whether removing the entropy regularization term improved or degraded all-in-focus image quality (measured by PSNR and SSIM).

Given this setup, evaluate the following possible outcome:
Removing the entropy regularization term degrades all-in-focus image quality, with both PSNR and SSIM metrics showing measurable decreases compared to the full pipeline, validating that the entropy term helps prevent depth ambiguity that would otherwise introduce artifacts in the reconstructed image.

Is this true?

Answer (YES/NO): NO